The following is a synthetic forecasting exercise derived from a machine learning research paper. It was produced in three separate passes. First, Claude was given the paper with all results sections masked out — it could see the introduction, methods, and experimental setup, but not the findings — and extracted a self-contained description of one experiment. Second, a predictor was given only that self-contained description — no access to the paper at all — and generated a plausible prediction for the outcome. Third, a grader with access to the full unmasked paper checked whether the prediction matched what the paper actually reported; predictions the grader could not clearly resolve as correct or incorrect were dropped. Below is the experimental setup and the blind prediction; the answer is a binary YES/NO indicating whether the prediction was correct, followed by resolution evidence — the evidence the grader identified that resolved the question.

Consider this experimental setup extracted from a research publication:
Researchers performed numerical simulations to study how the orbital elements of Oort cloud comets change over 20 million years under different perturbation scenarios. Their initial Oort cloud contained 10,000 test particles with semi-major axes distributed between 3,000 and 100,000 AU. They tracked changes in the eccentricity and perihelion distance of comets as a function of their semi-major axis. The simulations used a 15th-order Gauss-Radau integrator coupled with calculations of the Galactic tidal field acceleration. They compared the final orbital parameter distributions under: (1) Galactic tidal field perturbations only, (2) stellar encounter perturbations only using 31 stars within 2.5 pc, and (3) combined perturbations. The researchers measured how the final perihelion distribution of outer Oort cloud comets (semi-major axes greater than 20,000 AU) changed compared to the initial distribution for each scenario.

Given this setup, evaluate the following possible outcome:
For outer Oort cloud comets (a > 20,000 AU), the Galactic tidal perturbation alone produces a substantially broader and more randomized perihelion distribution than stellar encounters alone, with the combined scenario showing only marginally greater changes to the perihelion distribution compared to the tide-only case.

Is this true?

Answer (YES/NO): NO